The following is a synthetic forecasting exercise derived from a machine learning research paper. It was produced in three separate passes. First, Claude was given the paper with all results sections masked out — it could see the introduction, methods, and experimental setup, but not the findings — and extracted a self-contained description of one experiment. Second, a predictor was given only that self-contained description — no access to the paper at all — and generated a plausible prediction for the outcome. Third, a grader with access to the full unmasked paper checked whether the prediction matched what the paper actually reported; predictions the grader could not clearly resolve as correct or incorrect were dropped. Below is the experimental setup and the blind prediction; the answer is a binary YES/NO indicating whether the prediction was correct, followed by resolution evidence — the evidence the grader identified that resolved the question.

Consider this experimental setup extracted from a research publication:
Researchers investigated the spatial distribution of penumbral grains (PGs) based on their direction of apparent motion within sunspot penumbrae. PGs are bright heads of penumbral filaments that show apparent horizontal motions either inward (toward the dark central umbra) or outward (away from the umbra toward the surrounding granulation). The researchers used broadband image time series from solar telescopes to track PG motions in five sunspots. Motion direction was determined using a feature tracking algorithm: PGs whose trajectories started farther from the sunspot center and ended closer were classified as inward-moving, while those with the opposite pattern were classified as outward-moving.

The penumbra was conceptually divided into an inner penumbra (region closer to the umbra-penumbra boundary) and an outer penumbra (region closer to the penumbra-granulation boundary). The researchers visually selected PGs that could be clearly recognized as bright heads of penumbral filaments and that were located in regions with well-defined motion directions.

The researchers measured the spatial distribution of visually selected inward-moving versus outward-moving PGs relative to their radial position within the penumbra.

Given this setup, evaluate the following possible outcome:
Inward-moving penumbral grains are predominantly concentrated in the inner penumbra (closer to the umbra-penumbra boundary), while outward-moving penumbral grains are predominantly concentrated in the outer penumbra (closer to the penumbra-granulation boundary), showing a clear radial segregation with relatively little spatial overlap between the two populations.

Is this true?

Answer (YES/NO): YES